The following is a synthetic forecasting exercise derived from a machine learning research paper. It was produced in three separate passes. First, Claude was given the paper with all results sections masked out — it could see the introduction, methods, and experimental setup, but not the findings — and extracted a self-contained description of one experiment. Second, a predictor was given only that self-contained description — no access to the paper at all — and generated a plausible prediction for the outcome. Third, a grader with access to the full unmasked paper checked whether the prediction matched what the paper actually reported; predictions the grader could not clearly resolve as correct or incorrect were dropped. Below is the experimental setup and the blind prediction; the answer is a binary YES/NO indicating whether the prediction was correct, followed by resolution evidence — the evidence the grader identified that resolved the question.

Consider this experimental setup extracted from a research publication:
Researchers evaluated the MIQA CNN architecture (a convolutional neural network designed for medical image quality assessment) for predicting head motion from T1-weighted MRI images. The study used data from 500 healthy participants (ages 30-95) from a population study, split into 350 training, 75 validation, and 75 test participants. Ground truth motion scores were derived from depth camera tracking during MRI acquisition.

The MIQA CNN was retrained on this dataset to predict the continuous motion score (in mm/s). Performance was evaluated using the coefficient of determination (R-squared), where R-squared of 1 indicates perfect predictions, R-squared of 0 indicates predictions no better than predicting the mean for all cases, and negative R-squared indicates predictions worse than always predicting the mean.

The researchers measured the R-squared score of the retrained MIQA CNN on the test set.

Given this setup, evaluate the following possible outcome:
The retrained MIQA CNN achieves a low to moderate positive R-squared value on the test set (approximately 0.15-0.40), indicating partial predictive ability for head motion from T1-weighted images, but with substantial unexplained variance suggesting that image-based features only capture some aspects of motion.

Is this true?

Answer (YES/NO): NO